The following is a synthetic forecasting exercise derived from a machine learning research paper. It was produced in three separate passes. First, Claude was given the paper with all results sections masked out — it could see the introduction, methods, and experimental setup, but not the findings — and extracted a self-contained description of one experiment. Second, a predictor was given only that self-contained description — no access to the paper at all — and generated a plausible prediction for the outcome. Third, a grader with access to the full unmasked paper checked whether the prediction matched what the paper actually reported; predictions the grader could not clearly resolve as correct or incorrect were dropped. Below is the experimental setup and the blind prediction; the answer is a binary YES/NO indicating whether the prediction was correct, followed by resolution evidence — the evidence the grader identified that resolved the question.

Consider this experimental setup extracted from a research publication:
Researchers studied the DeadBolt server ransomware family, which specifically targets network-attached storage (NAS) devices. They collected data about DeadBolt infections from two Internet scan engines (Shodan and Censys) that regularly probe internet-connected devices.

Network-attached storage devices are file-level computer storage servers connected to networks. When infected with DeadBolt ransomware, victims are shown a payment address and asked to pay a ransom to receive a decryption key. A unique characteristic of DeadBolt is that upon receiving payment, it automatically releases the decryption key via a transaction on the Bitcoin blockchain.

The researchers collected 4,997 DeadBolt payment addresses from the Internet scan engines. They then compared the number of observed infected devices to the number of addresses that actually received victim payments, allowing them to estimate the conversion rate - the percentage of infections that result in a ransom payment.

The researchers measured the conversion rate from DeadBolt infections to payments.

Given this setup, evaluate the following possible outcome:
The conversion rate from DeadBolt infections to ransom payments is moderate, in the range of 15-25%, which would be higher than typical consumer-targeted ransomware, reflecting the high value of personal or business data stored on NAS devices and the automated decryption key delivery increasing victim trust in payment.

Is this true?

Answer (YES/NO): NO